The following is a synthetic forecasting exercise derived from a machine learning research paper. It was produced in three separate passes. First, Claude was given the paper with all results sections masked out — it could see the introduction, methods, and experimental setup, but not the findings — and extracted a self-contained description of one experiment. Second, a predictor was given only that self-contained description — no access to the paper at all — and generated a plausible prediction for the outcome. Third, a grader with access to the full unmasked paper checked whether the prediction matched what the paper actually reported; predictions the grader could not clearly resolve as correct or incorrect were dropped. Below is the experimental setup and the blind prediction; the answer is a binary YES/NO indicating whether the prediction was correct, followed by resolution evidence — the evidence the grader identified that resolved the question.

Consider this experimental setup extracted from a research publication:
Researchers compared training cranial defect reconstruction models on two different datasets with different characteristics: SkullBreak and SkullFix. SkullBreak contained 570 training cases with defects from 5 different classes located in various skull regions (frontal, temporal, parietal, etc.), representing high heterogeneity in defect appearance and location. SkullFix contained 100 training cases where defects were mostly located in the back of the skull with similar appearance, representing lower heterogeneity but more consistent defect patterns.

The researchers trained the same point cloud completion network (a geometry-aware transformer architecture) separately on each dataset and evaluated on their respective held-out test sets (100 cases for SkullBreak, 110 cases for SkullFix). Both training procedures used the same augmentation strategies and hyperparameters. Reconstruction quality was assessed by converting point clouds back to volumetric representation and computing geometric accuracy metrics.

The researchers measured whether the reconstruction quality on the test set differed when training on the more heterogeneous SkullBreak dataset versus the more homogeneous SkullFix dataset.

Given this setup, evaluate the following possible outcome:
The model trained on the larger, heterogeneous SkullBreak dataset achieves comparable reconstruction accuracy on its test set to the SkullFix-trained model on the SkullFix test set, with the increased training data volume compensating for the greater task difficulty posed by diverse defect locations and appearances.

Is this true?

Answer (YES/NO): NO